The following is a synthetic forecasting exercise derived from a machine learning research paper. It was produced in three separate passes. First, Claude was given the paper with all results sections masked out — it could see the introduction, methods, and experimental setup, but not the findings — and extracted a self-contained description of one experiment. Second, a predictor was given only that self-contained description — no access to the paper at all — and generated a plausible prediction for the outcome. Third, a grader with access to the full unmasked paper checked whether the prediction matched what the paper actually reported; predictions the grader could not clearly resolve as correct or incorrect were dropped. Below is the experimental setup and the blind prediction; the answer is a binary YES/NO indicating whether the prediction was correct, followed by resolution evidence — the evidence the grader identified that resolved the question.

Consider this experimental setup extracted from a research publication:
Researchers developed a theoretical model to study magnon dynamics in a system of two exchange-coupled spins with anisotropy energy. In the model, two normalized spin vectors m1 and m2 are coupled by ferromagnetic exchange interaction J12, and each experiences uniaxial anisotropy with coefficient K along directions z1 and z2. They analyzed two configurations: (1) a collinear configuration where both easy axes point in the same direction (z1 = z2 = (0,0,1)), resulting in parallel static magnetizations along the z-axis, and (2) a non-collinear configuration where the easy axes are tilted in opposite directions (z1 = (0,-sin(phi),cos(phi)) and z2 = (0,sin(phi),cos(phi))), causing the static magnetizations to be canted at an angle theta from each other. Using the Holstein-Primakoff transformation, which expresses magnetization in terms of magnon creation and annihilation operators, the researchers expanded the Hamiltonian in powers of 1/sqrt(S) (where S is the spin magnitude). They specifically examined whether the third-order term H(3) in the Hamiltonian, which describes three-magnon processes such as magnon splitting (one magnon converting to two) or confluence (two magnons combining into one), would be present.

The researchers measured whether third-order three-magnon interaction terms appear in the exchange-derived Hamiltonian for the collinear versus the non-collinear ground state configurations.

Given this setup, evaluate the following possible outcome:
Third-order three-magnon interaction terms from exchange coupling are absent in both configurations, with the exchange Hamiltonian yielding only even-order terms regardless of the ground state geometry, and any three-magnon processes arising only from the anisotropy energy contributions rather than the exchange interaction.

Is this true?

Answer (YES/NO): NO